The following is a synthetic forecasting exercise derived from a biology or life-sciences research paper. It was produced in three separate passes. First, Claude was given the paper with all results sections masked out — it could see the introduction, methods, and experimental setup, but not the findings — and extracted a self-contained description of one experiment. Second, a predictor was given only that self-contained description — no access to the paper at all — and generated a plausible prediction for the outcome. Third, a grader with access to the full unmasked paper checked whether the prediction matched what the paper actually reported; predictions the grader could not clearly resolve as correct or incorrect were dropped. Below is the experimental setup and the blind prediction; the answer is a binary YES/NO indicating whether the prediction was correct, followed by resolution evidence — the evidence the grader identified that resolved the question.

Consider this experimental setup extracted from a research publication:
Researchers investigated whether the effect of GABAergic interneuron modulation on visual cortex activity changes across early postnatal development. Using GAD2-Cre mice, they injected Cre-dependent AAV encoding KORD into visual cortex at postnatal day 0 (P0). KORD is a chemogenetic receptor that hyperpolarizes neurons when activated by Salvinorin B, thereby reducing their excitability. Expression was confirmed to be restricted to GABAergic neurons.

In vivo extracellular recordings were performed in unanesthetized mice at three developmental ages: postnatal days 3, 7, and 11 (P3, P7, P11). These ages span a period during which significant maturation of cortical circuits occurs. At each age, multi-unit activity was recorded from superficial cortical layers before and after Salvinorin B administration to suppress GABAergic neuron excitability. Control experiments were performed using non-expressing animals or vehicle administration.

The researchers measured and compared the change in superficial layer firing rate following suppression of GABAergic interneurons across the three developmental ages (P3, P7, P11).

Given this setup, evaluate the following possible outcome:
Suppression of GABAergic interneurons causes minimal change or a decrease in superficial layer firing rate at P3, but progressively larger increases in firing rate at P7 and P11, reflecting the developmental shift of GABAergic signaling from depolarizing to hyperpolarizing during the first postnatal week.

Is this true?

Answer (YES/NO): NO